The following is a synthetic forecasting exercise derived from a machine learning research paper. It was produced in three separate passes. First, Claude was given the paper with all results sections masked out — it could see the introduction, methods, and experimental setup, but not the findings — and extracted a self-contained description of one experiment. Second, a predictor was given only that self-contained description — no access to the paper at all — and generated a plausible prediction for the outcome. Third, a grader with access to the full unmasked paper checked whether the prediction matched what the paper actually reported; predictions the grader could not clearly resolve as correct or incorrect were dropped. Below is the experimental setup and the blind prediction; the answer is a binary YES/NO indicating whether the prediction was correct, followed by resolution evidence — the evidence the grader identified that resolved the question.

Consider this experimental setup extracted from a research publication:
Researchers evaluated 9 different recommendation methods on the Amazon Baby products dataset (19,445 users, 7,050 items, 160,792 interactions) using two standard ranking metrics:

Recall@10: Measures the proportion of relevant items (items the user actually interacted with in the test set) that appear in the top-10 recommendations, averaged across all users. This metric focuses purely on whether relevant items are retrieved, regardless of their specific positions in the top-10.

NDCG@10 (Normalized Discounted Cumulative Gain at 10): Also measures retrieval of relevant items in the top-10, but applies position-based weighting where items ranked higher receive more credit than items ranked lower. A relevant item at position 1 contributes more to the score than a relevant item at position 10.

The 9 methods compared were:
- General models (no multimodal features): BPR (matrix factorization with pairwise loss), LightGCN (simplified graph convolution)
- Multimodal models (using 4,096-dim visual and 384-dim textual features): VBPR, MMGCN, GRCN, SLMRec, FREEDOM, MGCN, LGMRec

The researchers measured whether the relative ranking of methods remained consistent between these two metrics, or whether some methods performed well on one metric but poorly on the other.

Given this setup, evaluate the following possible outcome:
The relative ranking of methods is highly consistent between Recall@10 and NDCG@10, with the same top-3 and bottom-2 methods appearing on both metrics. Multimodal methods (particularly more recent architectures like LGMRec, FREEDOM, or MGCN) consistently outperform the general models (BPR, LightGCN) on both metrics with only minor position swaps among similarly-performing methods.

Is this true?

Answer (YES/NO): YES